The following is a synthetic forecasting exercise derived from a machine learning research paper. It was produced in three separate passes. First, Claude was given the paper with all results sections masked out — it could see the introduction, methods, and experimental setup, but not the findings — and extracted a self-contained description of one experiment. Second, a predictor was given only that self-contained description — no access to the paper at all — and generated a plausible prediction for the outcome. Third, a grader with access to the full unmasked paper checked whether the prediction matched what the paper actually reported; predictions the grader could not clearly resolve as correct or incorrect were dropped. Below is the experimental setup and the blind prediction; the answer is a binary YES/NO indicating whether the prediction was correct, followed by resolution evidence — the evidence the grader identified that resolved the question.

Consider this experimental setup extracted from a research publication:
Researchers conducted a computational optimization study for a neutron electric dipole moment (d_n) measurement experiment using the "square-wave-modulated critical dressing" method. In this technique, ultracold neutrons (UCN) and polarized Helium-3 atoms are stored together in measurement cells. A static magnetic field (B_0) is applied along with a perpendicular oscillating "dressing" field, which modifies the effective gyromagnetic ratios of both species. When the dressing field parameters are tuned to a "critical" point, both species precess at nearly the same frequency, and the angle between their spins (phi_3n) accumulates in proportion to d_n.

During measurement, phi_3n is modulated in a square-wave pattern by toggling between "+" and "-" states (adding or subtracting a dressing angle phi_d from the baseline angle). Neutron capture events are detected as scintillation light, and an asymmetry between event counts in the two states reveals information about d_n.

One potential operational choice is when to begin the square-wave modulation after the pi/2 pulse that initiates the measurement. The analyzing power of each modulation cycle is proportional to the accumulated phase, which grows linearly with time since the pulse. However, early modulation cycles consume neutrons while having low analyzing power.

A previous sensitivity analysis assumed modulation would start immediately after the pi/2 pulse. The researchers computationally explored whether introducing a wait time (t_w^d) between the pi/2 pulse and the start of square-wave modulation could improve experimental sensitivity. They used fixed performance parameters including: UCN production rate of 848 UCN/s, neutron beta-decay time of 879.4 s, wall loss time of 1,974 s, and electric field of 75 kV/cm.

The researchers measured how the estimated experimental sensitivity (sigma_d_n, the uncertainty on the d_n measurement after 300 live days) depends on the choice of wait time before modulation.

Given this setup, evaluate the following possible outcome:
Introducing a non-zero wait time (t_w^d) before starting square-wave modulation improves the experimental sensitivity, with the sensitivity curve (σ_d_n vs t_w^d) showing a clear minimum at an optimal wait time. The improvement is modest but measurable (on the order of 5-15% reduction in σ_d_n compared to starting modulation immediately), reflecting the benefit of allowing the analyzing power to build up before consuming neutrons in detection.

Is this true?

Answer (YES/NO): YES